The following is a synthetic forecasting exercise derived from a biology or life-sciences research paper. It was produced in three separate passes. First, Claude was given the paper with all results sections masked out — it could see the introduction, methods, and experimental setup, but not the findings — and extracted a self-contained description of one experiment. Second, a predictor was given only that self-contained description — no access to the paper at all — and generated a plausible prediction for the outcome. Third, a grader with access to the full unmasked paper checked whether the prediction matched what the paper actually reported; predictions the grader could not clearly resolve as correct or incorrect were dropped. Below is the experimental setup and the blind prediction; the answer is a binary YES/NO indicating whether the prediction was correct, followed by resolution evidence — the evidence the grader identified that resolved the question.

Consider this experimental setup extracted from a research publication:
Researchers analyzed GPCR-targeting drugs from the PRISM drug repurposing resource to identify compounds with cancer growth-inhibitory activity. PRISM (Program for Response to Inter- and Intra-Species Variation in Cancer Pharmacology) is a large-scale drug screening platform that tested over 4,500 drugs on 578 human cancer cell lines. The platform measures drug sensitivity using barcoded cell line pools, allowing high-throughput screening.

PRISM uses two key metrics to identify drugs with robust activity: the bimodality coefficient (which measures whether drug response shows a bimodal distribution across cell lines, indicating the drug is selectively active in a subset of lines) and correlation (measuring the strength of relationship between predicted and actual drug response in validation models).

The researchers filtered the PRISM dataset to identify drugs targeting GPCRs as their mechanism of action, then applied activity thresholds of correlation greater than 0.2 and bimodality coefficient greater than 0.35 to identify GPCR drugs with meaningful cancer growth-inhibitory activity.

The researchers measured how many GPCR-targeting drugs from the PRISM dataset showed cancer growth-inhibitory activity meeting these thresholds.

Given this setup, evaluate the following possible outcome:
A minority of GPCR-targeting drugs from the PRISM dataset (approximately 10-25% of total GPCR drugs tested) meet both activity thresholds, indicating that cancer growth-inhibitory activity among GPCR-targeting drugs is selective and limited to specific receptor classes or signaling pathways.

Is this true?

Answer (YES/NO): YES